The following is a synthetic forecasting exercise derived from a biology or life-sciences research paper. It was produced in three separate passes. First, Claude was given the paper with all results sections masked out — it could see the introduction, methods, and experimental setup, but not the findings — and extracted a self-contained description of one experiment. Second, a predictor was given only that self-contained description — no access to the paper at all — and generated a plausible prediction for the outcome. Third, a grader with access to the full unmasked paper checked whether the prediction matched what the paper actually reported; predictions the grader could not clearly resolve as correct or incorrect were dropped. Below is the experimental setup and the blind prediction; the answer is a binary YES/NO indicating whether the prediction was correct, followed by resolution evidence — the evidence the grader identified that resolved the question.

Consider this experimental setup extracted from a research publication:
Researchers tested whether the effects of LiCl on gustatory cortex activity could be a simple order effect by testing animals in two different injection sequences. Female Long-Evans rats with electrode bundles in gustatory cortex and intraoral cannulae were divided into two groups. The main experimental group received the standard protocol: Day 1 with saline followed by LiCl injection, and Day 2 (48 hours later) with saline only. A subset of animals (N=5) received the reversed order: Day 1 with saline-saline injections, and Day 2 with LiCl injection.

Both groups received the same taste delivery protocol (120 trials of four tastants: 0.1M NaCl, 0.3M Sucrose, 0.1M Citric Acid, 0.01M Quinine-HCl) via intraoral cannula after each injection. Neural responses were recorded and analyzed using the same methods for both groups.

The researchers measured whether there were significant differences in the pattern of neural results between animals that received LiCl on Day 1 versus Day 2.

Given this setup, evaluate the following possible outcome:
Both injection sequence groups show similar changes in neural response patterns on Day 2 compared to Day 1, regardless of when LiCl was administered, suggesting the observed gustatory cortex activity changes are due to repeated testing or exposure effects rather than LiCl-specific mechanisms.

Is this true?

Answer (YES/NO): NO